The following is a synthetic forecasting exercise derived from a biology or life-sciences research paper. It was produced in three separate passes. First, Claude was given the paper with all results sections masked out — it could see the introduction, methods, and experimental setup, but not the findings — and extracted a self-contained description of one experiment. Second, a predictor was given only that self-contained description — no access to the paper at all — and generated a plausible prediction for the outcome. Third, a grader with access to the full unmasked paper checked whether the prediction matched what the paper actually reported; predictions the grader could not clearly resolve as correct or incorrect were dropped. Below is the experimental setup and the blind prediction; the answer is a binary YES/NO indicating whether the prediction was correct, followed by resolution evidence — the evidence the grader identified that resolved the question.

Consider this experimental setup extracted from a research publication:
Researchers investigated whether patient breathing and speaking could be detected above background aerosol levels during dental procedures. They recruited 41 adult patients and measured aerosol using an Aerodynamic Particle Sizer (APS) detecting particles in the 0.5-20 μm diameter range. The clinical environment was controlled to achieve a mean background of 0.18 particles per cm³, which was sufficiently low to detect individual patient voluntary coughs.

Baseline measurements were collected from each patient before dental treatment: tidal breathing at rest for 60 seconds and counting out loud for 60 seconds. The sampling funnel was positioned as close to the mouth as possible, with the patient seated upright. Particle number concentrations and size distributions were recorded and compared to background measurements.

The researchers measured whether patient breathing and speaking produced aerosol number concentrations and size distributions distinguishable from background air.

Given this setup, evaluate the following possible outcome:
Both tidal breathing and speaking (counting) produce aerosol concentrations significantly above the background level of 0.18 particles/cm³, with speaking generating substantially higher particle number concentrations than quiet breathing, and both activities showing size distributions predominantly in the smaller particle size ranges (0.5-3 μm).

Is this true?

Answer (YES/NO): NO